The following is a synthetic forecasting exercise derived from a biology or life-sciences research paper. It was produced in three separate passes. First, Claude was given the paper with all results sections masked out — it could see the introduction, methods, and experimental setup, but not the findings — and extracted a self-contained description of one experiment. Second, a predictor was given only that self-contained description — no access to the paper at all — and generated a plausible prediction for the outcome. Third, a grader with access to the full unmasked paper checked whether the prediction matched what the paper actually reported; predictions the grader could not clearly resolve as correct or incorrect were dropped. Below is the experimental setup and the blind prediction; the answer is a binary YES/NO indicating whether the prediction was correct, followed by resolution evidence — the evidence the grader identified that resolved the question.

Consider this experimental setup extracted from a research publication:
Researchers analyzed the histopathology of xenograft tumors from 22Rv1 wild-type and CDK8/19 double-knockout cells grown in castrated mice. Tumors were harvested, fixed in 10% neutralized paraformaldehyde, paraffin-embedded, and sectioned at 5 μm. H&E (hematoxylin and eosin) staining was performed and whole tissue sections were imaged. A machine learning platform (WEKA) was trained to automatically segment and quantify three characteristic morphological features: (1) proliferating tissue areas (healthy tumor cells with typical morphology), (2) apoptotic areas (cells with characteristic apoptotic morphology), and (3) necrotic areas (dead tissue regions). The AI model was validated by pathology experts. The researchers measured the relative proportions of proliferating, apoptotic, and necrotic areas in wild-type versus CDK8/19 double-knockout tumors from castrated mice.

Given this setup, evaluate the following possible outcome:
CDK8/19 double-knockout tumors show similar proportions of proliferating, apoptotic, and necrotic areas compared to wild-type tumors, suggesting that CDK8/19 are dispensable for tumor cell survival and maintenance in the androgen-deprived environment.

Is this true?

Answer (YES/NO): NO